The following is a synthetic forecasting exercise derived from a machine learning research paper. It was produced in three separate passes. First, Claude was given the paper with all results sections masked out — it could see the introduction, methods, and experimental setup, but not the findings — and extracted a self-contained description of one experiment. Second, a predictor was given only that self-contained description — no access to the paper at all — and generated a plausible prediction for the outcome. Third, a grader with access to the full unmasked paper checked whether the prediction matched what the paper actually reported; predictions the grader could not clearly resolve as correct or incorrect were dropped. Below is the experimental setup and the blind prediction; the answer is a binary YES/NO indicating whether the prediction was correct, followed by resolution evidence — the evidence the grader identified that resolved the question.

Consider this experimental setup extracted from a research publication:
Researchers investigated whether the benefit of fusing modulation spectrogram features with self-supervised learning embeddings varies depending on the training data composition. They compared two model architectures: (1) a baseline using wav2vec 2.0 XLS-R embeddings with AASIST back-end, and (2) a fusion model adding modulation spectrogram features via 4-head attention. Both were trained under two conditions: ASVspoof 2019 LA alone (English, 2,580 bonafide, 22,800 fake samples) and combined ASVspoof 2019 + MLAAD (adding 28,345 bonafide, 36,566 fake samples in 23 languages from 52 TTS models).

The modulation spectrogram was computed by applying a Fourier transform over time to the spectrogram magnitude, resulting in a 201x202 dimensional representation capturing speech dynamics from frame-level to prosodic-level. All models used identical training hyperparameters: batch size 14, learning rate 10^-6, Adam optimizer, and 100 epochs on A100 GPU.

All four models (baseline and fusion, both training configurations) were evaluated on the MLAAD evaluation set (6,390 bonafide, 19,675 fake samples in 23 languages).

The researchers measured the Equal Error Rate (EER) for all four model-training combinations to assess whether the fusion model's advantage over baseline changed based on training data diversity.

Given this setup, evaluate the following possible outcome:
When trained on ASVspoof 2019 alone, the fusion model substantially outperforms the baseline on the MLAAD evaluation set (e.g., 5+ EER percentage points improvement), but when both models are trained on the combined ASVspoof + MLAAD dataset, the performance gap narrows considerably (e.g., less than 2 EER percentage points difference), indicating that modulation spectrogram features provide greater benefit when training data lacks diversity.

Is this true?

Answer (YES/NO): NO